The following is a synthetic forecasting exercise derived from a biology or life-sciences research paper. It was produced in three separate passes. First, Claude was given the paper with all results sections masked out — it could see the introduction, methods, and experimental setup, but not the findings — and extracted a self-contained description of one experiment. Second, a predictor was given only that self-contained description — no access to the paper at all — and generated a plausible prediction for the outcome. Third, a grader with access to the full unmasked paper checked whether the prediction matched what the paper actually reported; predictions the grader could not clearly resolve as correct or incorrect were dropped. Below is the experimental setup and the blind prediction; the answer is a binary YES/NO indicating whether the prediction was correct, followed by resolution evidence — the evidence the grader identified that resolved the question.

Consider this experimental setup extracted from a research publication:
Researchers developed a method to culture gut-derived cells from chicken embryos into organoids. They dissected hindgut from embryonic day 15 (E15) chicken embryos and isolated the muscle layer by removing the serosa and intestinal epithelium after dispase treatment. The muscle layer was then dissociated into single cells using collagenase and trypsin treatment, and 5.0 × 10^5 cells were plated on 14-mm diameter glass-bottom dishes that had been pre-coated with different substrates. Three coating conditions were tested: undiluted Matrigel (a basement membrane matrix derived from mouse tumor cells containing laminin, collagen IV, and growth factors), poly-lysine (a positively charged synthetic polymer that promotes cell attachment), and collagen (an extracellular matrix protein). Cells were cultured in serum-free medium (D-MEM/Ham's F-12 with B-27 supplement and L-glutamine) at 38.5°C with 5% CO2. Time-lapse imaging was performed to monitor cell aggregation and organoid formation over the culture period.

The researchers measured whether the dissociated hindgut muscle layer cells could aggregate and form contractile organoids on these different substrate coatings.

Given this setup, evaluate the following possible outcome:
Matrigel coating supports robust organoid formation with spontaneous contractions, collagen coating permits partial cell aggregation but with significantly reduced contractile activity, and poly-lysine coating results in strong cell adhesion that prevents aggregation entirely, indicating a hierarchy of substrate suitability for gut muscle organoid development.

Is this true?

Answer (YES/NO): NO